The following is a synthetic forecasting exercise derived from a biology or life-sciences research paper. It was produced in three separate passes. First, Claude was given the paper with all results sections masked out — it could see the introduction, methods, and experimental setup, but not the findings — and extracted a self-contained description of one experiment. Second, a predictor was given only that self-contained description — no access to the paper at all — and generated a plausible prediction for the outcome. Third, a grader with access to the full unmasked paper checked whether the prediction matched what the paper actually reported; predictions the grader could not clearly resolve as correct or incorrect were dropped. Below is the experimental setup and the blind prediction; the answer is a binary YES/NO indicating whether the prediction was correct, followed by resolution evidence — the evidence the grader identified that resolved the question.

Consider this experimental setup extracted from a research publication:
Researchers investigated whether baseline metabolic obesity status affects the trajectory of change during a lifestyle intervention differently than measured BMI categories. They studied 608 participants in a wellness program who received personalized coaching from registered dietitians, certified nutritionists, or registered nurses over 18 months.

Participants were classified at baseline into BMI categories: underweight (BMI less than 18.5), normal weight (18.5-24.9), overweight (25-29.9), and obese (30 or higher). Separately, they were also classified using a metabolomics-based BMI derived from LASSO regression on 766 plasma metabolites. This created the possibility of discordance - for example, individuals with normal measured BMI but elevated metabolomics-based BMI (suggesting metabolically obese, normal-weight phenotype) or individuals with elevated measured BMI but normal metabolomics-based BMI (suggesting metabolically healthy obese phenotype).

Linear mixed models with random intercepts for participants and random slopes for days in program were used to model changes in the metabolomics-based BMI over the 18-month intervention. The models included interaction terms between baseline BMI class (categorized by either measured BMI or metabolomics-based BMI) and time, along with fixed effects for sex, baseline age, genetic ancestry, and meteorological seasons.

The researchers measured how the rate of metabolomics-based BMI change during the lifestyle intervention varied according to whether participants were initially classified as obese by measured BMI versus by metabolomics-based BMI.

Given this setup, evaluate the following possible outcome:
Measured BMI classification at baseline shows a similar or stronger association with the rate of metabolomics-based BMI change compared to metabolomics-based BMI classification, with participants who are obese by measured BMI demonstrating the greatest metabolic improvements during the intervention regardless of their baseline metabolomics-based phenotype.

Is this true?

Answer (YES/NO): NO